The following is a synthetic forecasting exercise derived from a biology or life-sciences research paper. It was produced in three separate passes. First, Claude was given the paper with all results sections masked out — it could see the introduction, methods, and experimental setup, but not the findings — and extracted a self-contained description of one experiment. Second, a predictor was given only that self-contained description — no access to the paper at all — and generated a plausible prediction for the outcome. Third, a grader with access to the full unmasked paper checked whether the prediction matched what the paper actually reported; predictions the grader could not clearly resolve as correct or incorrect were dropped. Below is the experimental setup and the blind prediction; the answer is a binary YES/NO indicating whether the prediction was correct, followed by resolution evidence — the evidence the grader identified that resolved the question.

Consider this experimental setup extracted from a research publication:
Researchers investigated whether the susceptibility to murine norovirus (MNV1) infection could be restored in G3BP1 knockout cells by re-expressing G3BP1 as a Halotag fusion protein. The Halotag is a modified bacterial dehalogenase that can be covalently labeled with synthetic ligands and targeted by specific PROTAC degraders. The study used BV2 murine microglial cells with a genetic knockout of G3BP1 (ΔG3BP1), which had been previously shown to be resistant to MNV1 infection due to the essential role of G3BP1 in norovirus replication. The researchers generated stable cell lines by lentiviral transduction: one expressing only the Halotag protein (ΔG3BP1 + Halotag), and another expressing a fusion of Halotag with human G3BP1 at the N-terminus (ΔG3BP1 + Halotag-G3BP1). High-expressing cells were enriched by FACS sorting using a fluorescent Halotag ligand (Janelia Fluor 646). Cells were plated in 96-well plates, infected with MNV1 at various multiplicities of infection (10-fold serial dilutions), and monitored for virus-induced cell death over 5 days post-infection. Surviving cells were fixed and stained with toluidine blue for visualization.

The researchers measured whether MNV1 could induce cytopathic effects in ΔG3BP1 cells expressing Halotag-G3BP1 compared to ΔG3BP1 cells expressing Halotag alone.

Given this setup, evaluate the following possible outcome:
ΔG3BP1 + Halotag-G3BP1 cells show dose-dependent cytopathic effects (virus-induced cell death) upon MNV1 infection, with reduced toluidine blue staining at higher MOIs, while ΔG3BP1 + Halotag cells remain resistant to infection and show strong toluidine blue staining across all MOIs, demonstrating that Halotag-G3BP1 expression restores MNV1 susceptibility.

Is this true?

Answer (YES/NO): YES